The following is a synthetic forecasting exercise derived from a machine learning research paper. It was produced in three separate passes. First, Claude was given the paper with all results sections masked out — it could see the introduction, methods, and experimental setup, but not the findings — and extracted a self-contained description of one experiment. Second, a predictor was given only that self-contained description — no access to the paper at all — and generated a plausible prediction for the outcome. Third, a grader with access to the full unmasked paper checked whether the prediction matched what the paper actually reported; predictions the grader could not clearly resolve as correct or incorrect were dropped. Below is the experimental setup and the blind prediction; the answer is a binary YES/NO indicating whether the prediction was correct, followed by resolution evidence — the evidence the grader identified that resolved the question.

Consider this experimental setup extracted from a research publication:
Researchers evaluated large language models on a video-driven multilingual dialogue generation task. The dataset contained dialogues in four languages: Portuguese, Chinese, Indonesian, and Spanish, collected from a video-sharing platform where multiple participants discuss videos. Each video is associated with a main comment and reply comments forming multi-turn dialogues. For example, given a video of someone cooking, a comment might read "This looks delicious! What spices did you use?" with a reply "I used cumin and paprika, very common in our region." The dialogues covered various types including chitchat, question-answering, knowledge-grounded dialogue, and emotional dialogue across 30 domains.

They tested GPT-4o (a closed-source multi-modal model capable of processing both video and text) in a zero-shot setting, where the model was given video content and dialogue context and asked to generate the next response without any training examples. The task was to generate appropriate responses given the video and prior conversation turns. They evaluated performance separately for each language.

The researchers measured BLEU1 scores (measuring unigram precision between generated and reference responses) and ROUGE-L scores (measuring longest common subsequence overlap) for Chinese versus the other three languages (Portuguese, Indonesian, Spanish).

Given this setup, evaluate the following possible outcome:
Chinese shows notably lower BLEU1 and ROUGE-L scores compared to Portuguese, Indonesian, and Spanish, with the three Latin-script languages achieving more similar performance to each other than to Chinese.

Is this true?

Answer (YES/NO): NO